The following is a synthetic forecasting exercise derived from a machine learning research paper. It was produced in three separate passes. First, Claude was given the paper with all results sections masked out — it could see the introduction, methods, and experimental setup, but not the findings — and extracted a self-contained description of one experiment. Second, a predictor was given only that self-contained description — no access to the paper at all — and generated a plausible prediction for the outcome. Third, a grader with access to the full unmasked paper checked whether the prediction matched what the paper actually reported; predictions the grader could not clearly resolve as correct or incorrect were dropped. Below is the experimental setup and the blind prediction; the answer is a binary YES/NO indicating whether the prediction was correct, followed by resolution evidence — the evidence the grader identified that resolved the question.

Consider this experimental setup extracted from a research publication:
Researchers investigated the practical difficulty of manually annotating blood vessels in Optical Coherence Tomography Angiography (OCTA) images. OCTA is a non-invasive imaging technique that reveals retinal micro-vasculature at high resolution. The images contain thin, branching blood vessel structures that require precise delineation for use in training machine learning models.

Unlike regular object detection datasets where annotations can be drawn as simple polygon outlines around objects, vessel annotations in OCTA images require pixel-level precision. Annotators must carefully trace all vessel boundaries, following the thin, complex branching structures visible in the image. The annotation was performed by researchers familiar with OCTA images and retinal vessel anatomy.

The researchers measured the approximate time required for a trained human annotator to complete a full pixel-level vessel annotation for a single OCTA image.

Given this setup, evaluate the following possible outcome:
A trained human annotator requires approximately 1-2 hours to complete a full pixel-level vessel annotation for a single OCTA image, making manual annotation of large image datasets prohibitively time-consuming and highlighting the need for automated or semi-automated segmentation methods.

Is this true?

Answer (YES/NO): NO